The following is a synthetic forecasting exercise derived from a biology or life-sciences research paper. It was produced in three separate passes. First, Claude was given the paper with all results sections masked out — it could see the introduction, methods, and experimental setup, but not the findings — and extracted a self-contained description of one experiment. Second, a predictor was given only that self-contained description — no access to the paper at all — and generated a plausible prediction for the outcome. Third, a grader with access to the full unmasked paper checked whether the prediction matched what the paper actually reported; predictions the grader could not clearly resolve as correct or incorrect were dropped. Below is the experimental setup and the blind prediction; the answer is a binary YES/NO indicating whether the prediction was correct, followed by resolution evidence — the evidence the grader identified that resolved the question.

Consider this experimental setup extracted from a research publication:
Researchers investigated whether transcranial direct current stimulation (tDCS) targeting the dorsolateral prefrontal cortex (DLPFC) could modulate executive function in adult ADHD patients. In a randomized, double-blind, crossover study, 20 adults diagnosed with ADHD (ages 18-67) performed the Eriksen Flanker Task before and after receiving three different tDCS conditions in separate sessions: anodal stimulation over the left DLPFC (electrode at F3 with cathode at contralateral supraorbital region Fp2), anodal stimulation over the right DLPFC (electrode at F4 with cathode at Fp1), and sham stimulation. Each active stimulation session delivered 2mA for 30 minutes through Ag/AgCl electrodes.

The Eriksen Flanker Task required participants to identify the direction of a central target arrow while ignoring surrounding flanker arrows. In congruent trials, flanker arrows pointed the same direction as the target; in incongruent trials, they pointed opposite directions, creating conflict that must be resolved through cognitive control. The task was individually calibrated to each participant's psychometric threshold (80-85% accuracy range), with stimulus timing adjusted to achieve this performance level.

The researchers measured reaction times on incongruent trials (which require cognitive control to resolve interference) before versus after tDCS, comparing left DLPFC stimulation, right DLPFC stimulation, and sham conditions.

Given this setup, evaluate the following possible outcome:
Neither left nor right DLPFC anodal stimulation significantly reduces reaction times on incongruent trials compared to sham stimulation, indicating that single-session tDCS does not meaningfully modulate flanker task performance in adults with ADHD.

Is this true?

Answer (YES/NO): NO